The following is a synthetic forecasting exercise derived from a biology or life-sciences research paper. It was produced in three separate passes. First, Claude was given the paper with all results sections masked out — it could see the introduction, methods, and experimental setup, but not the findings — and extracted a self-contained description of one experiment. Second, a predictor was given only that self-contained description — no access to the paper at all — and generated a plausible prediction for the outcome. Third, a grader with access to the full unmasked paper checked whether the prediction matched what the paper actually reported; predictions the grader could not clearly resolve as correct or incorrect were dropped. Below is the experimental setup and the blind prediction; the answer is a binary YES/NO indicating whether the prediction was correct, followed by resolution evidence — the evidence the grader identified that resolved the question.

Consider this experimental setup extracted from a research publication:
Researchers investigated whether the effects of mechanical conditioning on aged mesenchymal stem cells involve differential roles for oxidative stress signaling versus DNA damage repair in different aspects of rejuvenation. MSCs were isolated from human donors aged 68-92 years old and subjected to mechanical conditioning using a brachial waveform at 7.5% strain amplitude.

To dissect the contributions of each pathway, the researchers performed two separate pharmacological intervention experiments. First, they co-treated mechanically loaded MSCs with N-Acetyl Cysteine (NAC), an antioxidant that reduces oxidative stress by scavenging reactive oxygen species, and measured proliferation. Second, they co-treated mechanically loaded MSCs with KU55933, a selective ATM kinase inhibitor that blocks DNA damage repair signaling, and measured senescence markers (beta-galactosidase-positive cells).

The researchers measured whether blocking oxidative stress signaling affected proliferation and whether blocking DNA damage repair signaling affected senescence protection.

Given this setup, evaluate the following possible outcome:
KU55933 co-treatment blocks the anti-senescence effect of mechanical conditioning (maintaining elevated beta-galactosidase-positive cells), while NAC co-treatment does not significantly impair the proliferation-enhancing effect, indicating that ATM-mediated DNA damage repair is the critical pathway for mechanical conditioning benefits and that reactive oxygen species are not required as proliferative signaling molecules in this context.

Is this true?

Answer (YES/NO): NO